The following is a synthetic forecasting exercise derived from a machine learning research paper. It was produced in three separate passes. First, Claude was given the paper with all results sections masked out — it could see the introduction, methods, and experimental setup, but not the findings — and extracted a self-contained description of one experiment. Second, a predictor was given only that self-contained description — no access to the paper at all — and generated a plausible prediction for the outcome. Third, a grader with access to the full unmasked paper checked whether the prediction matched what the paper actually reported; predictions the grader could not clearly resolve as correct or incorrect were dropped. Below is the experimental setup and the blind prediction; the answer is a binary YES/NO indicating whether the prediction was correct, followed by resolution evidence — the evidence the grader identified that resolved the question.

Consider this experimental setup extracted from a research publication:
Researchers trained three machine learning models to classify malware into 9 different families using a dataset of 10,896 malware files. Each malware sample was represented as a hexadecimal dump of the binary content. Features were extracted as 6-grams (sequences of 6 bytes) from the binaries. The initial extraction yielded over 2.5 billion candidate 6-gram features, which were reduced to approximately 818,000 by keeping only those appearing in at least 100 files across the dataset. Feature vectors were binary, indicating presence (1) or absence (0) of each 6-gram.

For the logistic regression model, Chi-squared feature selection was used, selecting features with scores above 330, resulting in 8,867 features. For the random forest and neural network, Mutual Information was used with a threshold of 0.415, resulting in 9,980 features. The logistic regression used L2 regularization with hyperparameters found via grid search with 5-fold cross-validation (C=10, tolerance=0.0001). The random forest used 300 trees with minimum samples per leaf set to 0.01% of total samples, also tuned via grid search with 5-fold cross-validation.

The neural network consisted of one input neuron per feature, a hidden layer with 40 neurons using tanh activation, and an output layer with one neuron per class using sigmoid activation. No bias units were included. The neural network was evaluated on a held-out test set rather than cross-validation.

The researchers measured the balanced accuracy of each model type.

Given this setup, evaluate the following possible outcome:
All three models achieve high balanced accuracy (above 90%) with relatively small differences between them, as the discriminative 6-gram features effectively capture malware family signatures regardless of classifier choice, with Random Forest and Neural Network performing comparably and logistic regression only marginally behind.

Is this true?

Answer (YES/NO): NO